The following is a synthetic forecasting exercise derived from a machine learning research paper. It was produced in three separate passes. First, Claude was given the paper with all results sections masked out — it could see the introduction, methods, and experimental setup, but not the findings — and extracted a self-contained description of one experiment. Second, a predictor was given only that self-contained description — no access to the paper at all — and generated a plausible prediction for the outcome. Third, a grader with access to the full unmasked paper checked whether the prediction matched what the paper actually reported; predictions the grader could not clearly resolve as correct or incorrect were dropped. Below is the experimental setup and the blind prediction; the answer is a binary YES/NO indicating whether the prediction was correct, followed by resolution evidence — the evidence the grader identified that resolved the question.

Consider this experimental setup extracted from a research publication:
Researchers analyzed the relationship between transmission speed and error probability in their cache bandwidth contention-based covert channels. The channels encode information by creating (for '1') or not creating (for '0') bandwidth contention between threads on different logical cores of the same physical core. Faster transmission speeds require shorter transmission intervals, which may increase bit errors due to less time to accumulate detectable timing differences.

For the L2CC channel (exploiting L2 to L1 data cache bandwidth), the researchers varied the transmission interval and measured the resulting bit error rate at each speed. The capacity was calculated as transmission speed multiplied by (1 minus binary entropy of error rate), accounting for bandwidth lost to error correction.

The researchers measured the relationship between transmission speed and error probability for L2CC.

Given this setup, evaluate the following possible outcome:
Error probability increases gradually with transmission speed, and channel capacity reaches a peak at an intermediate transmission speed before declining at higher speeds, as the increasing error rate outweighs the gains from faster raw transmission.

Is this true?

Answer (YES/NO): YES